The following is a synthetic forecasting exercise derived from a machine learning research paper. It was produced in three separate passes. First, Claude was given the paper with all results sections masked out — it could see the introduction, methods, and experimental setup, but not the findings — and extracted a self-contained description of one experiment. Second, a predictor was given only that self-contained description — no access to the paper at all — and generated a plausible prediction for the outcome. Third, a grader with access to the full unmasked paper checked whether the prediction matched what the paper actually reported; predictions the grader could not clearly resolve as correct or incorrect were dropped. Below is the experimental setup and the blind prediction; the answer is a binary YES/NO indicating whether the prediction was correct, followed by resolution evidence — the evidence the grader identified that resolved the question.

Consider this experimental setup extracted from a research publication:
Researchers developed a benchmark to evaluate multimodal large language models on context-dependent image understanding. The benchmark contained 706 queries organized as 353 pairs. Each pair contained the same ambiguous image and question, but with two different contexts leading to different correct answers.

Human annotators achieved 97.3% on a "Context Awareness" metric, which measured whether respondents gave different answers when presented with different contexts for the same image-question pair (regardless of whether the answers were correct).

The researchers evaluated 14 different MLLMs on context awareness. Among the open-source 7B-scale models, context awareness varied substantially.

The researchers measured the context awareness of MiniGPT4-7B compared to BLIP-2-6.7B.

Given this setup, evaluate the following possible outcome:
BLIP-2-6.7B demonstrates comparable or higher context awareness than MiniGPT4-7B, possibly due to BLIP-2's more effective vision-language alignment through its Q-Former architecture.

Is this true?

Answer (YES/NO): NO